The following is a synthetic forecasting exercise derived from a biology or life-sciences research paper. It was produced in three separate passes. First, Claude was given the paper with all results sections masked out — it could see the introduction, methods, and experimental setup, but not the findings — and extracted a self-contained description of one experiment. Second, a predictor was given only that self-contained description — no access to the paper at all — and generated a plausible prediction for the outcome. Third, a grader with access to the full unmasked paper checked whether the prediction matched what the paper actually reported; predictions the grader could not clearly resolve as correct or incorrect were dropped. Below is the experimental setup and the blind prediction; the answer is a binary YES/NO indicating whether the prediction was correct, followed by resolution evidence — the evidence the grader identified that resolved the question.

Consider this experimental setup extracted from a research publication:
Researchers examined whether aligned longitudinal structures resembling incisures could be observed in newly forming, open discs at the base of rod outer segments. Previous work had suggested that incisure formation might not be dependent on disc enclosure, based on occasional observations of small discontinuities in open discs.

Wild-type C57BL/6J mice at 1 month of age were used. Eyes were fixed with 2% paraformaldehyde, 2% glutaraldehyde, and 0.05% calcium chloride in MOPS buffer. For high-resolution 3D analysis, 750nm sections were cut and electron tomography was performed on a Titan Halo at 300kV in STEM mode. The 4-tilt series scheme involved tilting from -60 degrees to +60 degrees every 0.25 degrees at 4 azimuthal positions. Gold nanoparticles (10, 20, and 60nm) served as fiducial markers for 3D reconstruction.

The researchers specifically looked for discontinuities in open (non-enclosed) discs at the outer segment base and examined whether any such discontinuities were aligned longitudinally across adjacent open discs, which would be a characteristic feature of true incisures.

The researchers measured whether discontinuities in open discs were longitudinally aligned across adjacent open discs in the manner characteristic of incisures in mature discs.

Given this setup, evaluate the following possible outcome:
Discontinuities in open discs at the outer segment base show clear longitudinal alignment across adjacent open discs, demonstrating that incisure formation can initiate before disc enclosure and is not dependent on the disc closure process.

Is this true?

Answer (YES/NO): NO